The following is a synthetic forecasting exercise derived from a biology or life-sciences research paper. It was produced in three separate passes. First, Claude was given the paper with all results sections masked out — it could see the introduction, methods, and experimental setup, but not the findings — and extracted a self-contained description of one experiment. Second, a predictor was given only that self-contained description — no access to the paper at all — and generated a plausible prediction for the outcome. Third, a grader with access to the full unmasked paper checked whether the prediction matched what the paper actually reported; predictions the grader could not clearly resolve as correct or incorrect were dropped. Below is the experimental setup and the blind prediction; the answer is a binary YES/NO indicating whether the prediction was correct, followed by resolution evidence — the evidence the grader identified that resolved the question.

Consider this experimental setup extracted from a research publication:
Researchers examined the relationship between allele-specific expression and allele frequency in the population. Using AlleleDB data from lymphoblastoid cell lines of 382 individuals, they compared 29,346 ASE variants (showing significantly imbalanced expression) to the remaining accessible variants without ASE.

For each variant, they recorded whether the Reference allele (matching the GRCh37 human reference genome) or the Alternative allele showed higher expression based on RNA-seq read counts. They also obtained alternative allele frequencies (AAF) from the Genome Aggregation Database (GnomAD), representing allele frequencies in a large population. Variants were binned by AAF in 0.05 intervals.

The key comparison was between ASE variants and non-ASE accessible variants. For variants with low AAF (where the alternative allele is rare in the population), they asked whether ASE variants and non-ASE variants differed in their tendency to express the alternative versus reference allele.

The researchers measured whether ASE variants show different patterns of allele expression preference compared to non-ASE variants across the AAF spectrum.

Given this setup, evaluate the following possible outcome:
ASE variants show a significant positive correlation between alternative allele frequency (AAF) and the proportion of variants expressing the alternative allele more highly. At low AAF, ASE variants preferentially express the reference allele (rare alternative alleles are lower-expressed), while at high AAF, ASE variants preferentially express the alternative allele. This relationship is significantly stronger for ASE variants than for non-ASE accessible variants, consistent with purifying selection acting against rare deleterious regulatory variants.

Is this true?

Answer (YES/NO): YES